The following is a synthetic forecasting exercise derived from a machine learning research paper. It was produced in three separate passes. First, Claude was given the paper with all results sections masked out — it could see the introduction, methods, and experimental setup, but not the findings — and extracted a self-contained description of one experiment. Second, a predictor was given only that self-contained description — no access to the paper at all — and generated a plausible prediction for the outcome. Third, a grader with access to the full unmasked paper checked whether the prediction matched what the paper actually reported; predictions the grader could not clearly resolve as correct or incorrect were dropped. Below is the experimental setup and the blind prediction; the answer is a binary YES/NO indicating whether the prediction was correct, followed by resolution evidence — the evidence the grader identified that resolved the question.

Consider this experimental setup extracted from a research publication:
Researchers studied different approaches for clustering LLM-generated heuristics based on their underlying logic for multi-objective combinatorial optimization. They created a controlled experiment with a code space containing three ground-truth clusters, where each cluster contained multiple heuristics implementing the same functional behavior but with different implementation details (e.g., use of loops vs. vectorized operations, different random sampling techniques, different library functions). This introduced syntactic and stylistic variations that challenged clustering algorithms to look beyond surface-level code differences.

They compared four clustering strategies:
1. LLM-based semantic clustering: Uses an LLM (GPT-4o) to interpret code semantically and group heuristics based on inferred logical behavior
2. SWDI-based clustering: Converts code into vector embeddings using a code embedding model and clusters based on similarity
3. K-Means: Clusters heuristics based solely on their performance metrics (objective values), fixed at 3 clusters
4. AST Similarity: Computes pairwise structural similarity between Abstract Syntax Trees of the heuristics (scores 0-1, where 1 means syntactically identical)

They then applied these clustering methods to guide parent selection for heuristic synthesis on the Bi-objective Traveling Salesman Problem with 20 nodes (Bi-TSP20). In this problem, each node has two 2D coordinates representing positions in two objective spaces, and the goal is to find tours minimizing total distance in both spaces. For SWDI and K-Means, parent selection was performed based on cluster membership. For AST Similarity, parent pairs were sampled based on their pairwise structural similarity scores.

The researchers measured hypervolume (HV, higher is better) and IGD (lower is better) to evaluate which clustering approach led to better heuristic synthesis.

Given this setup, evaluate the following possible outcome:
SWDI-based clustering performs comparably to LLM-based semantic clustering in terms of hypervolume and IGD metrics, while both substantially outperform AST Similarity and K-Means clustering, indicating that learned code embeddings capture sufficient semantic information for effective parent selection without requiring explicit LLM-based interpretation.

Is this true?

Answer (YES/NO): NO